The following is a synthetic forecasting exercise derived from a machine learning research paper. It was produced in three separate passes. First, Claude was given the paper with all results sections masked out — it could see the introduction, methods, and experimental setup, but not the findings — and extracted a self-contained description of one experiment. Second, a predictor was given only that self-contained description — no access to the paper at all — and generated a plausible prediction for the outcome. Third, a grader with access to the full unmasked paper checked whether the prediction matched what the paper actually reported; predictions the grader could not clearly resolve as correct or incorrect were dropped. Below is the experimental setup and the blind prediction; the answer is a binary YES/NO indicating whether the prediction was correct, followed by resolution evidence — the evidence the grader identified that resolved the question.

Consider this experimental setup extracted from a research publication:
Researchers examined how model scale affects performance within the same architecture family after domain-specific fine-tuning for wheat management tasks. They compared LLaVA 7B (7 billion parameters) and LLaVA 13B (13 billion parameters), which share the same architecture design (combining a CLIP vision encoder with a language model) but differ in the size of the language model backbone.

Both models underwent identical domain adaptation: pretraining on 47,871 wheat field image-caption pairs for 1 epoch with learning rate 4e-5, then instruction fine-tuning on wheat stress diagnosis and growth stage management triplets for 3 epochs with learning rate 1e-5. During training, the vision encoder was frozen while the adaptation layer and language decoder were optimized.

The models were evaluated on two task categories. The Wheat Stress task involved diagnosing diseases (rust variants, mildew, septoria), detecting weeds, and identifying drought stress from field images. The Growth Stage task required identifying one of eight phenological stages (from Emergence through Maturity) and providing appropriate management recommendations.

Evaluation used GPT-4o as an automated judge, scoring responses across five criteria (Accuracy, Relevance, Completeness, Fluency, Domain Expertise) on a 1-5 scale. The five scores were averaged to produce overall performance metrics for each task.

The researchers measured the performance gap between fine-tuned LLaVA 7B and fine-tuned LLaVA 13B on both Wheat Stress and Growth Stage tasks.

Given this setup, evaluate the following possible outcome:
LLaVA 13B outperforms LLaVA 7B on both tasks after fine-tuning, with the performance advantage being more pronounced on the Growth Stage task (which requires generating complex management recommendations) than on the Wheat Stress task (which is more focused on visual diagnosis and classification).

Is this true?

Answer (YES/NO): YES